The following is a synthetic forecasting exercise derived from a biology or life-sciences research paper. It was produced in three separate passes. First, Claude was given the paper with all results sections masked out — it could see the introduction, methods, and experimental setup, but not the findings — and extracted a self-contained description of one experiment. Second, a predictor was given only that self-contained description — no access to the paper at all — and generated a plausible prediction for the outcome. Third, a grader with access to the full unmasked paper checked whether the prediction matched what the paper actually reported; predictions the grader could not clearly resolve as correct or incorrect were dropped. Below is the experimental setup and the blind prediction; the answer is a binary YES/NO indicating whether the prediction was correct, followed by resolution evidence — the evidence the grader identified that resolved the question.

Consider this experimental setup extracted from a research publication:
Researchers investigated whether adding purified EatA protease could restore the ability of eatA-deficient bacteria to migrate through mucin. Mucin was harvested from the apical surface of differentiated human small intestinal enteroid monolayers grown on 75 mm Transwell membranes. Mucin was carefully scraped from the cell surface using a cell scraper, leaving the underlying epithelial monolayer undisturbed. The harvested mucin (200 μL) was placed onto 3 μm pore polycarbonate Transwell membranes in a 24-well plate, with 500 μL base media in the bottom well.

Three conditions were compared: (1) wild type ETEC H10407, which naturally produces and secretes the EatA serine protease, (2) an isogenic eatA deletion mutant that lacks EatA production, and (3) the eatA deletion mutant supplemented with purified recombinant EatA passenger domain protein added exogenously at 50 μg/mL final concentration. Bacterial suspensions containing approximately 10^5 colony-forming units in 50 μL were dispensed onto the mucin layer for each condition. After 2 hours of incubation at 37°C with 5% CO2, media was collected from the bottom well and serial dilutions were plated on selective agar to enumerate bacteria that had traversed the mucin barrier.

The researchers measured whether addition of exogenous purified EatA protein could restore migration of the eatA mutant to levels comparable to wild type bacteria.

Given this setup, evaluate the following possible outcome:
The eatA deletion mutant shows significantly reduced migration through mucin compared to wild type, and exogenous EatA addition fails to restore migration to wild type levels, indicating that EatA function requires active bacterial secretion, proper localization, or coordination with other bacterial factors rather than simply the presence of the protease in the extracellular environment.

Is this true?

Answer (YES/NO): NO